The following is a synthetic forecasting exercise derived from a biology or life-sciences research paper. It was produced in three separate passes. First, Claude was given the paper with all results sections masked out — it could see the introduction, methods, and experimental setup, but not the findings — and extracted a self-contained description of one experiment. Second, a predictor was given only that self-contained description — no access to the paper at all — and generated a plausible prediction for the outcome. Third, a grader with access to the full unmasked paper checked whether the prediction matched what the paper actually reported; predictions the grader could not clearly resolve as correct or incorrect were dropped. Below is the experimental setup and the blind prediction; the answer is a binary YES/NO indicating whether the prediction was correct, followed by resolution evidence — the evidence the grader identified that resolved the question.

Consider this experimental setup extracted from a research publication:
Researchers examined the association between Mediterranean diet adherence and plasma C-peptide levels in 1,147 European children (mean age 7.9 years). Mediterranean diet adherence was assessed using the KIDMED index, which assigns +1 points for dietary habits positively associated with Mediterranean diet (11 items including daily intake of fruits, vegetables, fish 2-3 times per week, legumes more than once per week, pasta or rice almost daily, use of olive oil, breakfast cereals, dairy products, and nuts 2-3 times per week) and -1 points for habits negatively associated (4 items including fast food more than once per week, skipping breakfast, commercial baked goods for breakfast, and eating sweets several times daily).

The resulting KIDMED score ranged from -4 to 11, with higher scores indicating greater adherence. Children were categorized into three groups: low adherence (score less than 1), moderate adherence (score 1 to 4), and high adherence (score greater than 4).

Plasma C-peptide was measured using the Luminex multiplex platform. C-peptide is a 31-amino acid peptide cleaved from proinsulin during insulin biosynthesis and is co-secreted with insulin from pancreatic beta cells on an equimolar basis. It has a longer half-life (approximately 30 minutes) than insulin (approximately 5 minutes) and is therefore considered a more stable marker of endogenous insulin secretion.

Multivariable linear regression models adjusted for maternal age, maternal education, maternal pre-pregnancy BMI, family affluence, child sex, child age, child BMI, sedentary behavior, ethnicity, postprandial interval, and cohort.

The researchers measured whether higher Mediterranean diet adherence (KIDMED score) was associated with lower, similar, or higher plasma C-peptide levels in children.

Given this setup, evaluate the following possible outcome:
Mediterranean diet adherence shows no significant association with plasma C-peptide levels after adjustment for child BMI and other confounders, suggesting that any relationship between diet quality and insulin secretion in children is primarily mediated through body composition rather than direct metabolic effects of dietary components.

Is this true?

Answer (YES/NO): NO